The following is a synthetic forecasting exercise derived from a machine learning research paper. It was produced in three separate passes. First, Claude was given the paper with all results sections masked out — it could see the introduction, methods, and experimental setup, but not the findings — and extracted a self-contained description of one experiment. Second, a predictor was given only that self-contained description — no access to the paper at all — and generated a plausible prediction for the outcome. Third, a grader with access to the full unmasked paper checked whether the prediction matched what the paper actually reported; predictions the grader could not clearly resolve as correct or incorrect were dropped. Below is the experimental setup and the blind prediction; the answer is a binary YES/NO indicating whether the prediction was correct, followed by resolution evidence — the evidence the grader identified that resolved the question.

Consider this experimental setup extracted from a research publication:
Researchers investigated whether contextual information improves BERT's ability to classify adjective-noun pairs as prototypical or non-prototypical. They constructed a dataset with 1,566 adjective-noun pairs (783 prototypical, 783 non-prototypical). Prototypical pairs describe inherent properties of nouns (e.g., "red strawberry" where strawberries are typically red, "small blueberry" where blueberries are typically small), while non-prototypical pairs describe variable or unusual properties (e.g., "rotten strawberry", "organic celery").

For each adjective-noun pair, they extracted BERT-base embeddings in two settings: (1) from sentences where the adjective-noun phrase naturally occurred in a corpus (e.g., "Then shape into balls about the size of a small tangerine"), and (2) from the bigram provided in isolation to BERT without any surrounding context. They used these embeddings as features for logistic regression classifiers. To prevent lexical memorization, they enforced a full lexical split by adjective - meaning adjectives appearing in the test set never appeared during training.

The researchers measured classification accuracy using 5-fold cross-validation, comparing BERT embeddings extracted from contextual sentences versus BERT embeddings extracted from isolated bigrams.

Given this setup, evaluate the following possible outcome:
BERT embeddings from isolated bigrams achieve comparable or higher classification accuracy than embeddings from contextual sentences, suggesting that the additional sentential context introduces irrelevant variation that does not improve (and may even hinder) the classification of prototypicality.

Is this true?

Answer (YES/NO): NO